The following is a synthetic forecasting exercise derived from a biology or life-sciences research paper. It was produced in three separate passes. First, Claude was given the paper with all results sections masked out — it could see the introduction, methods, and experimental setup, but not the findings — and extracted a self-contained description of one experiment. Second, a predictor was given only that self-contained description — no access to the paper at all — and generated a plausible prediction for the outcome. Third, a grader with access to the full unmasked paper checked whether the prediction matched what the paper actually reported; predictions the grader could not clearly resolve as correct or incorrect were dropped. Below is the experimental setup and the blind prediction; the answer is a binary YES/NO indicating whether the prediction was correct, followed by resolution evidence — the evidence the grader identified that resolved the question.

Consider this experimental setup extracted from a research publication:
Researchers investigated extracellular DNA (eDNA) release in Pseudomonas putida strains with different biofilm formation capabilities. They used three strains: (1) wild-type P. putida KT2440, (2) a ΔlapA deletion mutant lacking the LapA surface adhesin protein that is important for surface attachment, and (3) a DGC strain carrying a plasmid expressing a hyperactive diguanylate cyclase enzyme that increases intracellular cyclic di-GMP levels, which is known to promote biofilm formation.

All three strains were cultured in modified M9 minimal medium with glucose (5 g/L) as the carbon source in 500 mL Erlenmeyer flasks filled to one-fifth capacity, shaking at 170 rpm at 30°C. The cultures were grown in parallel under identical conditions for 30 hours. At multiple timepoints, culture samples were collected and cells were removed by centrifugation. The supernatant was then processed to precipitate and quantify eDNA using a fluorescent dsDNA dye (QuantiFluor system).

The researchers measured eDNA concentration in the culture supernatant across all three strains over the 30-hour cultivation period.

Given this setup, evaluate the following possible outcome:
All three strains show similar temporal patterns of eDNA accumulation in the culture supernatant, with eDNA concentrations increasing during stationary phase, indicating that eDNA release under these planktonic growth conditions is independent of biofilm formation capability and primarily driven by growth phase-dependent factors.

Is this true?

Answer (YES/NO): NO